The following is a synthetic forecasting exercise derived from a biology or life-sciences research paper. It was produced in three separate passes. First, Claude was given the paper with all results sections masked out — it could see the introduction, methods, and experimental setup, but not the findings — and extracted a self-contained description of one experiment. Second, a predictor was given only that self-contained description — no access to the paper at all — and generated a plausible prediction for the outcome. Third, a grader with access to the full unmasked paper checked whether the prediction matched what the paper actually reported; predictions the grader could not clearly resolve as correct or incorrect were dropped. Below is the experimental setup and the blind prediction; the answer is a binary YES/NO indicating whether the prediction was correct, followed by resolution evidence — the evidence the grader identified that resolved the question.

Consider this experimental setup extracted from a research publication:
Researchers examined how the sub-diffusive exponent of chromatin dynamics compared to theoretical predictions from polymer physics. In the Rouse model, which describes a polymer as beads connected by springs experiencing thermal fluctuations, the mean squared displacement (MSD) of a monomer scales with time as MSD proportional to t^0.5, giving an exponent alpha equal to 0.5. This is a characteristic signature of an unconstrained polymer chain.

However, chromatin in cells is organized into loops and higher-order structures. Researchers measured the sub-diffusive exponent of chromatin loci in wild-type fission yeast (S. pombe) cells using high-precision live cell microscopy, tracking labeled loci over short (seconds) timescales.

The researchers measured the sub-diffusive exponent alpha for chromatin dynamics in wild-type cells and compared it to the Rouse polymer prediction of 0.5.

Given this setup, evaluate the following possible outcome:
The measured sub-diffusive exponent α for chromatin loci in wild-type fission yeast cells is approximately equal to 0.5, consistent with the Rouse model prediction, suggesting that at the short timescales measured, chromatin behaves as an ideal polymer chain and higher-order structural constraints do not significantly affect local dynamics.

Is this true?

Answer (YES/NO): NO